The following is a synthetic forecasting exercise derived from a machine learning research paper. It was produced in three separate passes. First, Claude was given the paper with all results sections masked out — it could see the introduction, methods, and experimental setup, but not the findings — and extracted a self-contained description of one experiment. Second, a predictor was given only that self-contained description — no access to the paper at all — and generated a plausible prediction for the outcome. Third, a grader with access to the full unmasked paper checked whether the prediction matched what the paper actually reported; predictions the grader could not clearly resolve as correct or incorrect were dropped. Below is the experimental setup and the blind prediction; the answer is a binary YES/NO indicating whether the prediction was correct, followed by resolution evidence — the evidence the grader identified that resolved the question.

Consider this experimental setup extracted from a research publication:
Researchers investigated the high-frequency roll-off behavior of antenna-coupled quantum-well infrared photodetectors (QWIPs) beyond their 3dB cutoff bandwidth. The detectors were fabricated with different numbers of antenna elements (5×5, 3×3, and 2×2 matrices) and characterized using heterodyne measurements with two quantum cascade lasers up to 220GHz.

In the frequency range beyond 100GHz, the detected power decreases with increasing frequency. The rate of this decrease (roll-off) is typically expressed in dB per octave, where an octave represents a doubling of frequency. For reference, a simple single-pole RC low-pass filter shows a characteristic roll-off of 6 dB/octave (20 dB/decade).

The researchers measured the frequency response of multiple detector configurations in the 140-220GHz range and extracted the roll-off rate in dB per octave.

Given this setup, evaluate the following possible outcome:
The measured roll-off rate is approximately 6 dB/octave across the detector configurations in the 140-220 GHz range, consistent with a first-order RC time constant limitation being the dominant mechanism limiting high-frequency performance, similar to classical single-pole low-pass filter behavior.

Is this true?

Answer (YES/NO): NO